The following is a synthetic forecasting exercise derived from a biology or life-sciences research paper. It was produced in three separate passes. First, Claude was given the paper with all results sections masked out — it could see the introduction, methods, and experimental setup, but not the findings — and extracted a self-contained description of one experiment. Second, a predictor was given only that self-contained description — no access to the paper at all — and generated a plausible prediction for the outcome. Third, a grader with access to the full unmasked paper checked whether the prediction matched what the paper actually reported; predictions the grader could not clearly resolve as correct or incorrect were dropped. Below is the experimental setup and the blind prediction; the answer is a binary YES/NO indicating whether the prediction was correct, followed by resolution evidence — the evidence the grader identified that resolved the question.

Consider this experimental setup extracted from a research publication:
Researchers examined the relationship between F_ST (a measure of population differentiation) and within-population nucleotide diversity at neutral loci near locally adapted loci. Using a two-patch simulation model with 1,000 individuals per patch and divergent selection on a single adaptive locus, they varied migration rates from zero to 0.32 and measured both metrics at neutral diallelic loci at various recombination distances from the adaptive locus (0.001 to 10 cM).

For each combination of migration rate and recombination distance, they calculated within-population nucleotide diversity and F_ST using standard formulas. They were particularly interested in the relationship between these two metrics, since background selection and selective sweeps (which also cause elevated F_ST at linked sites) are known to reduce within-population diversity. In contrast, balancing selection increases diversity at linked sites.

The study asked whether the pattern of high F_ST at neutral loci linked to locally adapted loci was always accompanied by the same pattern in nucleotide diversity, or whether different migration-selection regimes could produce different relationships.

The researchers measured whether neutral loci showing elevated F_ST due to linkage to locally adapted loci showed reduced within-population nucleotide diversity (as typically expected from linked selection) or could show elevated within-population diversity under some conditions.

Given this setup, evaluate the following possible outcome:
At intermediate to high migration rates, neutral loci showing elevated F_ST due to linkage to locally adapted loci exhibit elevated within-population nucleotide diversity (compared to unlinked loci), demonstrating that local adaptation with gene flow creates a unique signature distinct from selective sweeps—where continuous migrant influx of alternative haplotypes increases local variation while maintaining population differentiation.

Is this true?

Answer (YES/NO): YES